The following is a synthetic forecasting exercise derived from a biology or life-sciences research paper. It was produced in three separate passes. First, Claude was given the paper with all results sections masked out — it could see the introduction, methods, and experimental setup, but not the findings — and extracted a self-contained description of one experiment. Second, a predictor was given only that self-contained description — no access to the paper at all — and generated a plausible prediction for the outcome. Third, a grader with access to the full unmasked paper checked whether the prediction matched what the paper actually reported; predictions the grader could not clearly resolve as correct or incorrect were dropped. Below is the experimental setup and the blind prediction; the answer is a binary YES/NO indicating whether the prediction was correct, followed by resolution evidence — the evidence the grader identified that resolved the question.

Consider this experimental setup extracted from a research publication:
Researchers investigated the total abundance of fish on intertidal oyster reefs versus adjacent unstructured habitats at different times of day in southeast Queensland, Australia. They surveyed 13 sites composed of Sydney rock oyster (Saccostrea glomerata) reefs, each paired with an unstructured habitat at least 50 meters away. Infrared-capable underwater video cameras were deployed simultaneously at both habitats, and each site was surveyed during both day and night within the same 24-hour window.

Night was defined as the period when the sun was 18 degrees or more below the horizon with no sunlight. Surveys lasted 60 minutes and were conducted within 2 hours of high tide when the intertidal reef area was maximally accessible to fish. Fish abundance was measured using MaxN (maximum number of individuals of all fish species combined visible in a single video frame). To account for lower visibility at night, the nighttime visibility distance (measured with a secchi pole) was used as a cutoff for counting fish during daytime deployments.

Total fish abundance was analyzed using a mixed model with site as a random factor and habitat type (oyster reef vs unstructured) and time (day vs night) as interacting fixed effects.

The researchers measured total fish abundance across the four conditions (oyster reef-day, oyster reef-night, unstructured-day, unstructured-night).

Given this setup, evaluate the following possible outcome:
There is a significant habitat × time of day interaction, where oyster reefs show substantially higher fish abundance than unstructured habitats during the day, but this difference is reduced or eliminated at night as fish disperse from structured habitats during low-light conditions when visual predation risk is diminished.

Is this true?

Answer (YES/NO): YES